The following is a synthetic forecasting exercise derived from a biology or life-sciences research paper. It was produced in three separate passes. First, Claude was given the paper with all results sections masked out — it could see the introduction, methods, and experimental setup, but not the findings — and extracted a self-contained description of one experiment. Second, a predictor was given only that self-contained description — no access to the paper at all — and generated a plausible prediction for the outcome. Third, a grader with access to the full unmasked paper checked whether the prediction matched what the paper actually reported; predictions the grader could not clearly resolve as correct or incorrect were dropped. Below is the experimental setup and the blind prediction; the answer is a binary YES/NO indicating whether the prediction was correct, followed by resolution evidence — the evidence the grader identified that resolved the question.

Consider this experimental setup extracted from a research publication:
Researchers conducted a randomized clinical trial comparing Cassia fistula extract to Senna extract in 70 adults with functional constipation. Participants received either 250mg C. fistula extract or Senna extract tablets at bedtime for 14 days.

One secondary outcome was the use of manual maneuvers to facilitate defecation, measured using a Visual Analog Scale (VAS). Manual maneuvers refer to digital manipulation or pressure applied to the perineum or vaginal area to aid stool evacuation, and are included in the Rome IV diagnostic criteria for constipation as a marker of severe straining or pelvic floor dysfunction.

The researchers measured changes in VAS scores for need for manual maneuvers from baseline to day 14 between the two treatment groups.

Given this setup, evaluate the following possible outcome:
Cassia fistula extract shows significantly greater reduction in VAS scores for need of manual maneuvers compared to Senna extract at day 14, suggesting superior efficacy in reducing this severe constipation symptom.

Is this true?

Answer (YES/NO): NO